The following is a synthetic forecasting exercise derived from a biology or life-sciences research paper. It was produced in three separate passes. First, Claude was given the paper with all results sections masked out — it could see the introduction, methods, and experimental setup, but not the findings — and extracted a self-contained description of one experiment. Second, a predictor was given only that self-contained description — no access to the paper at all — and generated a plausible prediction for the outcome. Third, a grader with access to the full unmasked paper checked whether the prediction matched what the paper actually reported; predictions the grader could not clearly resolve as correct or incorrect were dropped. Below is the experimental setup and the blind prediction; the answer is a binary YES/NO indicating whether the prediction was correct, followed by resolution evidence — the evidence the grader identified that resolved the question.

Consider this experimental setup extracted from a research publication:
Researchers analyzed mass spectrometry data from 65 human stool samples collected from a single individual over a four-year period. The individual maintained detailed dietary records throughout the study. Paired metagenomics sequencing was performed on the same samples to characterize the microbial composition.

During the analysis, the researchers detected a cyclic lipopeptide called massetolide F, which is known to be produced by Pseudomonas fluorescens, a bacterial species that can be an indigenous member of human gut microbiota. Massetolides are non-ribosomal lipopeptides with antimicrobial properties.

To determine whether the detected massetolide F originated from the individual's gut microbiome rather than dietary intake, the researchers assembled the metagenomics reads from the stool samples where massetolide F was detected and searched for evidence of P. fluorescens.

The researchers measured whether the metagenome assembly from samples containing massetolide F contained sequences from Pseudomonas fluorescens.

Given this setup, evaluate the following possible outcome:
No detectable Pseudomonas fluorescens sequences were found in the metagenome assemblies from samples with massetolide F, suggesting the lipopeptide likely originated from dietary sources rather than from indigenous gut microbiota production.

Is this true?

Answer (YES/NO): NO